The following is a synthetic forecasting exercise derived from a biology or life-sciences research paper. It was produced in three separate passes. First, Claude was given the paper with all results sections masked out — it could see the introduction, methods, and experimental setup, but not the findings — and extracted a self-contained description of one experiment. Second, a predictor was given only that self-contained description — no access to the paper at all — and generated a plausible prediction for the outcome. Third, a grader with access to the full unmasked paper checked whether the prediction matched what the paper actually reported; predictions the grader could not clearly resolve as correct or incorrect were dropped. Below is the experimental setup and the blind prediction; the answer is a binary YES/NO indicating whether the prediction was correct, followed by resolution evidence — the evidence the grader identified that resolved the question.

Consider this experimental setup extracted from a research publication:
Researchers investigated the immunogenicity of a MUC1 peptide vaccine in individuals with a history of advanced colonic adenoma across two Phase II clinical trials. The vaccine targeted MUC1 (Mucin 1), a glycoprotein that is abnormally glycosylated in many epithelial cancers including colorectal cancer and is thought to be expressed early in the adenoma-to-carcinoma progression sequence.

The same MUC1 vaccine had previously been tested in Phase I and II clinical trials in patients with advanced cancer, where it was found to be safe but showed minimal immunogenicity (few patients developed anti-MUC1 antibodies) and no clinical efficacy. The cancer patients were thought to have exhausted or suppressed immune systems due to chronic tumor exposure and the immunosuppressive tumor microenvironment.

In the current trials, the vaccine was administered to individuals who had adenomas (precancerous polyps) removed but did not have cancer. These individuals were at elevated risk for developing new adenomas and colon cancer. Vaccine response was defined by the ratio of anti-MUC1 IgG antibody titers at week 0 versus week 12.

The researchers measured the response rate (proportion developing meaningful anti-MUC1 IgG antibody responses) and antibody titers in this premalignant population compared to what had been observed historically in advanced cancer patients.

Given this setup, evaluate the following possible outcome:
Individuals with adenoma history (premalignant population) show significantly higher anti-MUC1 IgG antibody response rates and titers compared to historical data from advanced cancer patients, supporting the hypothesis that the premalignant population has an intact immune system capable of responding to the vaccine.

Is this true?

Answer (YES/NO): YES